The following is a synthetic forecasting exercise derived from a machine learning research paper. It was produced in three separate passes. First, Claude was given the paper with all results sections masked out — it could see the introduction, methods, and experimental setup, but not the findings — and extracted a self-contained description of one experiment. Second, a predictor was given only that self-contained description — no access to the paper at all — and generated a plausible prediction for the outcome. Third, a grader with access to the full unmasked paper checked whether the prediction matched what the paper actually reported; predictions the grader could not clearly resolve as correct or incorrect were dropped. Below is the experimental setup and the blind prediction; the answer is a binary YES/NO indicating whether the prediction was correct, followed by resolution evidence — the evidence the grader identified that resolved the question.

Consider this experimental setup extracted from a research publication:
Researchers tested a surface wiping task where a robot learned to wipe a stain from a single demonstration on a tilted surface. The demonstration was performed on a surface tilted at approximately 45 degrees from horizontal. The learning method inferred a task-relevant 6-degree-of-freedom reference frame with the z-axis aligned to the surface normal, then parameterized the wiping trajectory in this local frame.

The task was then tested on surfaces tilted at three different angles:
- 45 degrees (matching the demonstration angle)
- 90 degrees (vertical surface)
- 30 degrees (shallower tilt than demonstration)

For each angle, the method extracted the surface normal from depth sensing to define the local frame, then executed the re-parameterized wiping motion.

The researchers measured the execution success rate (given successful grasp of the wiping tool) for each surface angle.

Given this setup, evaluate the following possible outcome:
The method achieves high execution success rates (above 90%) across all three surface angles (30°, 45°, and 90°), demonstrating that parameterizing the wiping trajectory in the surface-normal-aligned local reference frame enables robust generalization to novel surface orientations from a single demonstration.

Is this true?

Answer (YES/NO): NO